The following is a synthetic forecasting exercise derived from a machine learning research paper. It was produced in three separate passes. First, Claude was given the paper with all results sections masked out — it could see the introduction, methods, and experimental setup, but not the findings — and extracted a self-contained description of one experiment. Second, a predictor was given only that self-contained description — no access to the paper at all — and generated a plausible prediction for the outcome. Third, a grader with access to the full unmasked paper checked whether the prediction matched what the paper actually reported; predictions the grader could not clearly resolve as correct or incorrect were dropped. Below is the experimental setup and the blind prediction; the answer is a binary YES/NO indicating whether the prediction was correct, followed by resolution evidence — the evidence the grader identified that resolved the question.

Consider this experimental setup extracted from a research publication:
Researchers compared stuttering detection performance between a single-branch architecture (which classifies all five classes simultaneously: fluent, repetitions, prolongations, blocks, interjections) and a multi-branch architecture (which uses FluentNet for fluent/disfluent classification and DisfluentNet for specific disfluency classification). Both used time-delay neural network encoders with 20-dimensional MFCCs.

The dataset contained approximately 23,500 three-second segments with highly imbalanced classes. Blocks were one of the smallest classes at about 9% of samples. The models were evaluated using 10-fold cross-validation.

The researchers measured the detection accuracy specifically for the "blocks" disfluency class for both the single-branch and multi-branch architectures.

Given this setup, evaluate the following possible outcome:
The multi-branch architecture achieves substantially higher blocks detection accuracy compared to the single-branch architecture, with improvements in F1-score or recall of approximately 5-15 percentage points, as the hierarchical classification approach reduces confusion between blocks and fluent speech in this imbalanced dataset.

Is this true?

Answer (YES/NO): NO